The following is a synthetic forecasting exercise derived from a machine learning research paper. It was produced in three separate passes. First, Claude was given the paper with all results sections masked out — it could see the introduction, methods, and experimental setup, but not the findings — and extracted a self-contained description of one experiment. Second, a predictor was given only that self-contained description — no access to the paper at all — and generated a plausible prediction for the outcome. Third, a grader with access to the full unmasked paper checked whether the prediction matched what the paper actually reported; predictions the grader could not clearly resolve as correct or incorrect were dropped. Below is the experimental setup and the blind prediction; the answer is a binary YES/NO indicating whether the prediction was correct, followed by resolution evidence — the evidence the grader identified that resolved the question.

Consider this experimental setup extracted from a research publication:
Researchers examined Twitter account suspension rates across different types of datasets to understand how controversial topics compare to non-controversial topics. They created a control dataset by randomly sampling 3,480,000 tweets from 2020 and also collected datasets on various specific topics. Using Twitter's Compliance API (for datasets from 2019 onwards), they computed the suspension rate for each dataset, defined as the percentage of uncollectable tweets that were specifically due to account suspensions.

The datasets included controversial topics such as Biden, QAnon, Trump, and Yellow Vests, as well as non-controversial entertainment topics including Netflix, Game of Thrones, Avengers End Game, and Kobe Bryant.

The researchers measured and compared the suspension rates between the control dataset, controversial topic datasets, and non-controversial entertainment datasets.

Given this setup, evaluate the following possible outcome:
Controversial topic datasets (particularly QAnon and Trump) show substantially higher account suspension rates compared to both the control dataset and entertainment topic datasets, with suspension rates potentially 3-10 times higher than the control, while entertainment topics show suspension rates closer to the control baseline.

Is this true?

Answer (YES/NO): NO